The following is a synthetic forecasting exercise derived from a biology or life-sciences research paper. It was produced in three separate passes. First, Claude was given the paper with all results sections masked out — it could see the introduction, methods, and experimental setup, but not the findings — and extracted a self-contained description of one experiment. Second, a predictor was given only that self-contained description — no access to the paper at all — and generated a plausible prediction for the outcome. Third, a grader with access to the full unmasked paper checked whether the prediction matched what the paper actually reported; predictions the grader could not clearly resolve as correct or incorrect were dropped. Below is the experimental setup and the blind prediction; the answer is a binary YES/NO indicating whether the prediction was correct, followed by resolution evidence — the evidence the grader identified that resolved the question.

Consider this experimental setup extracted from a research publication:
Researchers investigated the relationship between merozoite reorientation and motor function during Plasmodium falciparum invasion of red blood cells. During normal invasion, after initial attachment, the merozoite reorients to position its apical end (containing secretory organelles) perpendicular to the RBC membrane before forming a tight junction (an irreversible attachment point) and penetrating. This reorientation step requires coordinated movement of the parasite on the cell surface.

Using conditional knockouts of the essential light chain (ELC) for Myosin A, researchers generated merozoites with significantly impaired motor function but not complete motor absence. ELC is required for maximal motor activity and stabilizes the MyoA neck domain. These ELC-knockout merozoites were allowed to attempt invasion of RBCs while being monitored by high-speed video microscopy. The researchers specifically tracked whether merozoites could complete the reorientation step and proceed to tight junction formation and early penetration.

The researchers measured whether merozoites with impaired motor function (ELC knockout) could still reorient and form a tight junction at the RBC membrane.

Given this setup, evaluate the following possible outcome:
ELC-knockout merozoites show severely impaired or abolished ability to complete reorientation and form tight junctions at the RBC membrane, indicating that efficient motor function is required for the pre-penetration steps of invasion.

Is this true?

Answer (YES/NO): YES